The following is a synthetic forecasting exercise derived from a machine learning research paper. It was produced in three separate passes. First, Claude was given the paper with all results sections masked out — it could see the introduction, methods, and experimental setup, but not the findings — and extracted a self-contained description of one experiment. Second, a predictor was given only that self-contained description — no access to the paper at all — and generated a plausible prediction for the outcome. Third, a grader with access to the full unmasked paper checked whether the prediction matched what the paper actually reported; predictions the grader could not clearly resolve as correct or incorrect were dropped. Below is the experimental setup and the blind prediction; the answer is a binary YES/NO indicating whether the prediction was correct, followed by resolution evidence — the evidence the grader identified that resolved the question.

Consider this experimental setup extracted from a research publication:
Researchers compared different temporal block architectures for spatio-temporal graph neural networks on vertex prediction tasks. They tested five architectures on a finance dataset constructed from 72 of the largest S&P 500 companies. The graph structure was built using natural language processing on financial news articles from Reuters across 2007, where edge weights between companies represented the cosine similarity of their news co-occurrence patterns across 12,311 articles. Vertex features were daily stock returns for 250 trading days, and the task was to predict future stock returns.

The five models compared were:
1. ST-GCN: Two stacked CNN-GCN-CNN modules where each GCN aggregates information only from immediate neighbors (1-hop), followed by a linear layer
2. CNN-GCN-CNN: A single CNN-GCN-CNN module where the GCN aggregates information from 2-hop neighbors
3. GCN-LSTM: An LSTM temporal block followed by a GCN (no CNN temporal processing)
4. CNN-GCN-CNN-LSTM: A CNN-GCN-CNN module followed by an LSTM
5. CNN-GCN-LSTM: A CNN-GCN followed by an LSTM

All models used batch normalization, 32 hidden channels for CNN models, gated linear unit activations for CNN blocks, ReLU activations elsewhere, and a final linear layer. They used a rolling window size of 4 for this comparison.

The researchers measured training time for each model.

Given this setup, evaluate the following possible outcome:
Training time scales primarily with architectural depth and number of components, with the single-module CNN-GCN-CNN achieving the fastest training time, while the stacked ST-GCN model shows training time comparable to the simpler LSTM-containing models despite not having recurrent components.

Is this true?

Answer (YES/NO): NO